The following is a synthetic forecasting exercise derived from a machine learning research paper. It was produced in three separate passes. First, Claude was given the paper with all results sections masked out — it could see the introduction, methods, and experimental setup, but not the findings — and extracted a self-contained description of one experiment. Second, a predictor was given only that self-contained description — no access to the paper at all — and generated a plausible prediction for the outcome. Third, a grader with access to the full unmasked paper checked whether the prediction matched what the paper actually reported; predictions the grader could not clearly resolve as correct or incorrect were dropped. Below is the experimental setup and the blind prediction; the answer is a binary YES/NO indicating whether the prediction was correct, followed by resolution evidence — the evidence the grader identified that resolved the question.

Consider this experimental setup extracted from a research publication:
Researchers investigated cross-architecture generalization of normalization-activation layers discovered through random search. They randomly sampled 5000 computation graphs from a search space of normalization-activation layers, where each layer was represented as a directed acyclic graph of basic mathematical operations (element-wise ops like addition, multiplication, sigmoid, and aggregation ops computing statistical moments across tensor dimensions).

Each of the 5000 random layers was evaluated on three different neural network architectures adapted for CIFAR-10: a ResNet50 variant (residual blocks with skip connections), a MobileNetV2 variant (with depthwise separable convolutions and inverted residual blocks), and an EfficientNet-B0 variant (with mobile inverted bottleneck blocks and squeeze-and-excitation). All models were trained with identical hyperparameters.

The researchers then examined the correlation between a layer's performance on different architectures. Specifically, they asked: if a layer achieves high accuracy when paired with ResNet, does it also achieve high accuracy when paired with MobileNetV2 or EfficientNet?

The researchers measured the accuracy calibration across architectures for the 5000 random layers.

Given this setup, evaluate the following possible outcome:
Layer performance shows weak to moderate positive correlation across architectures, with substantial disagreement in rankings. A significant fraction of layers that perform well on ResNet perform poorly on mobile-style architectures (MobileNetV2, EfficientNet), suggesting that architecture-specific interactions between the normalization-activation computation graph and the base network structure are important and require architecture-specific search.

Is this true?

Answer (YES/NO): YES